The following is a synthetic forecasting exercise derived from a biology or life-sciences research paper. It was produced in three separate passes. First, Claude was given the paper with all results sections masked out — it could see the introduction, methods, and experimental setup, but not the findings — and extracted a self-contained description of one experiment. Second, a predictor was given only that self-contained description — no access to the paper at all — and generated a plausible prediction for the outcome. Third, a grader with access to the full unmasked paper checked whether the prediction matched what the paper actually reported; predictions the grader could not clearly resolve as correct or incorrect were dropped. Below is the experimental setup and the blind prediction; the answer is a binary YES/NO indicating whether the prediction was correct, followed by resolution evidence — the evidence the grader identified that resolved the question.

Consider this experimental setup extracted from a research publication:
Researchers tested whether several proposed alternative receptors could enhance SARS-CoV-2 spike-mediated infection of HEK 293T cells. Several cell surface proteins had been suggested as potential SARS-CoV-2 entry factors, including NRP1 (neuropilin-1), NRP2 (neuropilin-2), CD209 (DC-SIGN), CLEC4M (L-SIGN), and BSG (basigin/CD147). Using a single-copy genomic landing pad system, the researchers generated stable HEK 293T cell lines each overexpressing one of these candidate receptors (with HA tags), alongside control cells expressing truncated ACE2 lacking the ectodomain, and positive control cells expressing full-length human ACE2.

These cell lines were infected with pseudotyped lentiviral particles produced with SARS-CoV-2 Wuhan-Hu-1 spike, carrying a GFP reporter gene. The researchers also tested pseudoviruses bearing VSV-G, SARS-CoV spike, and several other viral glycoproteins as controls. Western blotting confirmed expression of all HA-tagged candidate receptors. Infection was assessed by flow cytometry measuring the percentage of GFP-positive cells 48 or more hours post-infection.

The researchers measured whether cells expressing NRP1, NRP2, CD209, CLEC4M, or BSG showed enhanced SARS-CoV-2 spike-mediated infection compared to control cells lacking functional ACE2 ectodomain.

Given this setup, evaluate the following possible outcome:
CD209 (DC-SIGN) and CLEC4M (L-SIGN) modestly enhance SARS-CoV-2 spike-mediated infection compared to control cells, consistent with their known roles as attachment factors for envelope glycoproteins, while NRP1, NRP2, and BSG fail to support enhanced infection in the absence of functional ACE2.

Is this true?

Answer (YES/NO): NO